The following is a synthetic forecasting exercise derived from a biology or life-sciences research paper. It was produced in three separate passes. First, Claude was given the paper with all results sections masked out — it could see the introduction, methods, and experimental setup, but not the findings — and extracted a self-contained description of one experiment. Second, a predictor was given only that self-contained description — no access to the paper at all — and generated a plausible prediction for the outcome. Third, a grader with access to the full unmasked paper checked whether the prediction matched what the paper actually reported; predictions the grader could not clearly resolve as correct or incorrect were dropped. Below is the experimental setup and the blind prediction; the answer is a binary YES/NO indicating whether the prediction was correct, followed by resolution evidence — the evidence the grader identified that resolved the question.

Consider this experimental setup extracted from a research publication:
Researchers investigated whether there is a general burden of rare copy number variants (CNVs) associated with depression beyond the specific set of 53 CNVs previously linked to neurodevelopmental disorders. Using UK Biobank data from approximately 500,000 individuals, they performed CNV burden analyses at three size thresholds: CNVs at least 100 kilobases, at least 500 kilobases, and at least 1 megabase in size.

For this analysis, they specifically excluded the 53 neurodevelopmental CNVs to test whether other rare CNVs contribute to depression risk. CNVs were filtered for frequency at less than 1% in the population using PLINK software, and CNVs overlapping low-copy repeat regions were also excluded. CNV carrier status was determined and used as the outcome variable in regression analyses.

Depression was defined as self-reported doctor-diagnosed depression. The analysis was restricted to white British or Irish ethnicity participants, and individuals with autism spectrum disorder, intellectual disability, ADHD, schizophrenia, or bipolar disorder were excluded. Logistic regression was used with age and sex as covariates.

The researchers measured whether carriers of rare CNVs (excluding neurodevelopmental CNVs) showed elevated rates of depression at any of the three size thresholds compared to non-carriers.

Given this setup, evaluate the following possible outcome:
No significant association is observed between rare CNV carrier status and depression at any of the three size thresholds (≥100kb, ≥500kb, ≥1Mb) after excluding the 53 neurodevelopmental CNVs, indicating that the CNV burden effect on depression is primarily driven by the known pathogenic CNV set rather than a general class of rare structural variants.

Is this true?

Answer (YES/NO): YES